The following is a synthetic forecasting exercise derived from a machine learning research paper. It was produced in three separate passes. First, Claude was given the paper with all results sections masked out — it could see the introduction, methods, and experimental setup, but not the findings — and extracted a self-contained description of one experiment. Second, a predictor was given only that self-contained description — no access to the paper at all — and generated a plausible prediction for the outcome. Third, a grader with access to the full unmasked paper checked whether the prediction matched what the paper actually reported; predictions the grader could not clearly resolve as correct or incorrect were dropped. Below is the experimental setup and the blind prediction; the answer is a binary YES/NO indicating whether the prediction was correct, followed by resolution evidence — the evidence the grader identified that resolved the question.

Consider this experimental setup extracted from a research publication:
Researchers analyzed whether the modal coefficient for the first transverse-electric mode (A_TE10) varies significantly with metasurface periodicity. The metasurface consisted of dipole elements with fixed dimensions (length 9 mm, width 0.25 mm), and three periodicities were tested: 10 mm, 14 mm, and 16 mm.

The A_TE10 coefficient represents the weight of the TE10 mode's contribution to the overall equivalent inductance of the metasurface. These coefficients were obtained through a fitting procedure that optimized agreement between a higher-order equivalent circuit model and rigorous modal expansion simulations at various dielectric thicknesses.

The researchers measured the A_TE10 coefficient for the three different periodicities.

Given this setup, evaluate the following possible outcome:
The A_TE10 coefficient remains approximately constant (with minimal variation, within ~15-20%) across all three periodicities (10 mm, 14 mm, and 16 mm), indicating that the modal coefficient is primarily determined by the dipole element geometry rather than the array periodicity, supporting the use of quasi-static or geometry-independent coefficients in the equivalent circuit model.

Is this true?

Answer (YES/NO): YES